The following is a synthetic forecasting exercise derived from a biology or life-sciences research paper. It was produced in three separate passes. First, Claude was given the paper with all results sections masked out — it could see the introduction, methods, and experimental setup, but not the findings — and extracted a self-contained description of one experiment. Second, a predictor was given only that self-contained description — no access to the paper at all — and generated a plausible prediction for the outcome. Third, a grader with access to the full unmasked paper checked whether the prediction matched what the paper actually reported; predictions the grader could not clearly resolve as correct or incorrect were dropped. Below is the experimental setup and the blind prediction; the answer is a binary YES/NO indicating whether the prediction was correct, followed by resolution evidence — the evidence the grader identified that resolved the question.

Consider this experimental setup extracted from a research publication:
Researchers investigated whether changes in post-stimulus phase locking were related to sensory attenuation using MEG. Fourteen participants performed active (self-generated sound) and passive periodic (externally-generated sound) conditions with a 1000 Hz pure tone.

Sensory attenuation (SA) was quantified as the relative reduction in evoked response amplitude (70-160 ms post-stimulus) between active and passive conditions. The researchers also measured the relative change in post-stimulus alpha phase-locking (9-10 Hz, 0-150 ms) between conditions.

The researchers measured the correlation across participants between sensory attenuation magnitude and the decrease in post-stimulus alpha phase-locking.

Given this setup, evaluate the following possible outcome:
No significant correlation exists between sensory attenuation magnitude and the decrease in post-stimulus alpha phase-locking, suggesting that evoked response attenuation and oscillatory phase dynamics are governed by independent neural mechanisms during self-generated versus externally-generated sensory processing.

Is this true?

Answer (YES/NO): NO